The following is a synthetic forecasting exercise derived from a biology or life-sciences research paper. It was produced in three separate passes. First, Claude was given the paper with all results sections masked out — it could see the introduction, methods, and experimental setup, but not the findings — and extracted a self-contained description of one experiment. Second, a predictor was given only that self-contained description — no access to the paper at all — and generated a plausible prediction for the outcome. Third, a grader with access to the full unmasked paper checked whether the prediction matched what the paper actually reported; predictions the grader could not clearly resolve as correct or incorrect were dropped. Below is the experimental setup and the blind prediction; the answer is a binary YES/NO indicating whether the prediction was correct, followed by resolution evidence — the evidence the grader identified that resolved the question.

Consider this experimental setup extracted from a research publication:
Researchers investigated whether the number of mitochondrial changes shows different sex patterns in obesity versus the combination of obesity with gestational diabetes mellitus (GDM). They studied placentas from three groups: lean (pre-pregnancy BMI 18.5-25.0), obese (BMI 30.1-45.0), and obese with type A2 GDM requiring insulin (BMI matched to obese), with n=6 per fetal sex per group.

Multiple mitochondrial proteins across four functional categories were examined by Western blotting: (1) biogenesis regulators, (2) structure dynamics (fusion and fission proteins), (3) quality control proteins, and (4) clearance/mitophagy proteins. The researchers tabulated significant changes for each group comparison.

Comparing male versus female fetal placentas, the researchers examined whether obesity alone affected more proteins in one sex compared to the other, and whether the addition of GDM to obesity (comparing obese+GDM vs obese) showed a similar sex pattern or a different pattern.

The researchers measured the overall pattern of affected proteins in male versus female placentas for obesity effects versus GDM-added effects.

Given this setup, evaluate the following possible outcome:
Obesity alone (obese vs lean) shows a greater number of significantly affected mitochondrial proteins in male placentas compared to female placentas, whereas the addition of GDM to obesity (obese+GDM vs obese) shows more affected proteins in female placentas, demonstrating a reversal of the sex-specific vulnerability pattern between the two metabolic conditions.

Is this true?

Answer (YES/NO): NO